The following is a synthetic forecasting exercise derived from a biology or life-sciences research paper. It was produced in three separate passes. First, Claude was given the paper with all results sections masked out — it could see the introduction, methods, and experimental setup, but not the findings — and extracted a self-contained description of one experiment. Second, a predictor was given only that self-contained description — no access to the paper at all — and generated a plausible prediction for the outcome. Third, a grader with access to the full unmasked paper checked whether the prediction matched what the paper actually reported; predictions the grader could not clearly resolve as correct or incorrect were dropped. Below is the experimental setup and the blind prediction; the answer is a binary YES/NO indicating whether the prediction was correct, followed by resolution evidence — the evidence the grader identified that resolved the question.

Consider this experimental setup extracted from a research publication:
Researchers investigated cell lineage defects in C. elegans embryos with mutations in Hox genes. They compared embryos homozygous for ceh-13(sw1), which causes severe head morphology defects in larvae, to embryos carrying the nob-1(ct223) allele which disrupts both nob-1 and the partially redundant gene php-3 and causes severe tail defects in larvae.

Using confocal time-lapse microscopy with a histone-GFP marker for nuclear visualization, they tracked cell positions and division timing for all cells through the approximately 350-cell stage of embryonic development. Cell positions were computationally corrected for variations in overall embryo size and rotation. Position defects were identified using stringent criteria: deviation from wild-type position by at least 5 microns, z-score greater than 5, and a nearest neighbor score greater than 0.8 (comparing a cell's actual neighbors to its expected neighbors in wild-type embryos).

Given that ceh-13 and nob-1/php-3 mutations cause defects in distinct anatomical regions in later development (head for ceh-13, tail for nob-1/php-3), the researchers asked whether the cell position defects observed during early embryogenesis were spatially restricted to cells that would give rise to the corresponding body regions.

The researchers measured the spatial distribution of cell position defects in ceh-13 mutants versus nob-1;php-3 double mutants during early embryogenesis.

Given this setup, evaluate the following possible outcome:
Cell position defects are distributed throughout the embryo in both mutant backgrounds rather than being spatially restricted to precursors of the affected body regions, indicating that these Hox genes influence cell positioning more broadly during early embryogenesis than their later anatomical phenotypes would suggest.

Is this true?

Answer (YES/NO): NO